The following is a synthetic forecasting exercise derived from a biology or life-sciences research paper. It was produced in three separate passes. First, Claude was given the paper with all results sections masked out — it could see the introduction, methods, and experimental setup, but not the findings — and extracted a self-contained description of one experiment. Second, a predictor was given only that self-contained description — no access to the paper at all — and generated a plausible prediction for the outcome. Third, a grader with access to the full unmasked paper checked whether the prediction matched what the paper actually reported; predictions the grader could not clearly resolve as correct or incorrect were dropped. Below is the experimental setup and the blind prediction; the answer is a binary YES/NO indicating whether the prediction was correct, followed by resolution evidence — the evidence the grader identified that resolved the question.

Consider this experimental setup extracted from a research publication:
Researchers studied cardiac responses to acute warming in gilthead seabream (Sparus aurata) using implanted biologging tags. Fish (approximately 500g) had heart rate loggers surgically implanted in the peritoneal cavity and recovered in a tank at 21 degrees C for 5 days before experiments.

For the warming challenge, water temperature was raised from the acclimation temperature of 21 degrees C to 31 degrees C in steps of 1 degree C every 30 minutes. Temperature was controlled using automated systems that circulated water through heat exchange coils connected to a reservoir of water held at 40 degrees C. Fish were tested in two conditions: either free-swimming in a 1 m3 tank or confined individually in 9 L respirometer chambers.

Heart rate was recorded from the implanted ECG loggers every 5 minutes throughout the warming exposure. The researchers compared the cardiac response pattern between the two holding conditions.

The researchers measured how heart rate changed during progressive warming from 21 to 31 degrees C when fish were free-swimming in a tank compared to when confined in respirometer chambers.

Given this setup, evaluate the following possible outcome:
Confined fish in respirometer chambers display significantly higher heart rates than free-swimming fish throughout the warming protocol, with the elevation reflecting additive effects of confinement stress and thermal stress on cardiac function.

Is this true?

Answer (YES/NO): NO